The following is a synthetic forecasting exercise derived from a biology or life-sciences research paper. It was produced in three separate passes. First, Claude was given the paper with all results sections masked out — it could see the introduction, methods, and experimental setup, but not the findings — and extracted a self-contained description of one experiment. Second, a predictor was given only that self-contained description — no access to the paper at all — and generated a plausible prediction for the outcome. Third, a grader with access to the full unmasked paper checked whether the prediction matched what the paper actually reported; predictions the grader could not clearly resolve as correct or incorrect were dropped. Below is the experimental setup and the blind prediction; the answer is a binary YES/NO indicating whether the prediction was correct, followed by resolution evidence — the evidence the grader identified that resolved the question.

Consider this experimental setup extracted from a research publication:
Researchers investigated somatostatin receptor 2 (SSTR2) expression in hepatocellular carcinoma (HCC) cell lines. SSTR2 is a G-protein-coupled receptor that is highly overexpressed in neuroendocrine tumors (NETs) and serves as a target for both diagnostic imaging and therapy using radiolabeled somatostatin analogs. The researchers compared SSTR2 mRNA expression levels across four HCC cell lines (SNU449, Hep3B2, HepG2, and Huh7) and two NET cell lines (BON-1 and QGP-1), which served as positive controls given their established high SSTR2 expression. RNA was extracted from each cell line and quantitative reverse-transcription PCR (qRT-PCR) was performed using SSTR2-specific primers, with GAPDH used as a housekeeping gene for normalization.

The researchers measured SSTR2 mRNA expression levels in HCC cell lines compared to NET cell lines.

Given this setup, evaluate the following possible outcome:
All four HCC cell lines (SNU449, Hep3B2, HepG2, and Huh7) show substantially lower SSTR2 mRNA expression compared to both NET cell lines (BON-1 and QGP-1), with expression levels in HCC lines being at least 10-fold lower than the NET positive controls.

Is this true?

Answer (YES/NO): NO